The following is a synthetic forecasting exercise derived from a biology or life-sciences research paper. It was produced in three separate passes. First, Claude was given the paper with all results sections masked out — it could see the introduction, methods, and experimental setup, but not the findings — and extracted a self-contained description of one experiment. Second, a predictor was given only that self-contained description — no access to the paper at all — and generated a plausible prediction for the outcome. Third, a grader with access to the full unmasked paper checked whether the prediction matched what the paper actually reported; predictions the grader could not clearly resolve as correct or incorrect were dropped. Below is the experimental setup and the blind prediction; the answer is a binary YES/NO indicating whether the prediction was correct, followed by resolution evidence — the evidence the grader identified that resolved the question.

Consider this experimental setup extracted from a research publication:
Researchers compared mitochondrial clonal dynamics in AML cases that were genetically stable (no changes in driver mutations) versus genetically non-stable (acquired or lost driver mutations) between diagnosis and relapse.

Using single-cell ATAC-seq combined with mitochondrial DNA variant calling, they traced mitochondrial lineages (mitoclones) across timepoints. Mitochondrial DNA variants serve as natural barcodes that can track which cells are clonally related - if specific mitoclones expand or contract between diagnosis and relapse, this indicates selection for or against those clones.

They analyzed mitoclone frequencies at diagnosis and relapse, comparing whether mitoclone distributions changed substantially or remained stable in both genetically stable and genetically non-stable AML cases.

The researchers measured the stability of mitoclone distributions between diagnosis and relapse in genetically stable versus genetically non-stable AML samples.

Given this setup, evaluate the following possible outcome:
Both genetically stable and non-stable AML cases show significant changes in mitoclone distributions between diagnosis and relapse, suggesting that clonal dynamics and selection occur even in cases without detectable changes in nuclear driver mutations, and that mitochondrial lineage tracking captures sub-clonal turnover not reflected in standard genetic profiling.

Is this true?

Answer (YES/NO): NO